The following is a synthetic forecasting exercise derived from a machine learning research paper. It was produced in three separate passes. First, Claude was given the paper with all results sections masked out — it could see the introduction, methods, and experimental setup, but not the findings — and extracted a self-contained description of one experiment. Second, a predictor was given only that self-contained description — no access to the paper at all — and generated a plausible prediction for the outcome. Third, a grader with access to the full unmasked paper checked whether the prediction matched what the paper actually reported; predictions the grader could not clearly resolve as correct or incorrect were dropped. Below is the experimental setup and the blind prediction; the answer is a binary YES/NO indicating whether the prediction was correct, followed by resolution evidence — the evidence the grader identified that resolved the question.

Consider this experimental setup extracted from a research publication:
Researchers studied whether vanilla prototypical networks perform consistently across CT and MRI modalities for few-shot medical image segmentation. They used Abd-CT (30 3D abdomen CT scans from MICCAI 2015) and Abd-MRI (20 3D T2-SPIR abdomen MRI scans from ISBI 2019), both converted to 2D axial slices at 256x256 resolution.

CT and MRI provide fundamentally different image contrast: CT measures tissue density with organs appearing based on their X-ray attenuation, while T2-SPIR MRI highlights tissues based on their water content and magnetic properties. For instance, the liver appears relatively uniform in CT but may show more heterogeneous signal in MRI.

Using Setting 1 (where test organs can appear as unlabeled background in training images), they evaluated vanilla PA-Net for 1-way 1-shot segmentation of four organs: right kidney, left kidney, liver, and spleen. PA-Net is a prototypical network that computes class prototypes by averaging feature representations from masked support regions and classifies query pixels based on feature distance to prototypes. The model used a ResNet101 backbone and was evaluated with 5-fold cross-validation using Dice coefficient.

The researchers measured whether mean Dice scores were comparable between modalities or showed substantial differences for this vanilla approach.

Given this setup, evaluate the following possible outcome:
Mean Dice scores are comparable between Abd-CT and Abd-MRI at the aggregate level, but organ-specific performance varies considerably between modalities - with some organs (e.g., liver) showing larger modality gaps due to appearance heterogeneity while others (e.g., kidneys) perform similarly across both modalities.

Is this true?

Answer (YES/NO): NO